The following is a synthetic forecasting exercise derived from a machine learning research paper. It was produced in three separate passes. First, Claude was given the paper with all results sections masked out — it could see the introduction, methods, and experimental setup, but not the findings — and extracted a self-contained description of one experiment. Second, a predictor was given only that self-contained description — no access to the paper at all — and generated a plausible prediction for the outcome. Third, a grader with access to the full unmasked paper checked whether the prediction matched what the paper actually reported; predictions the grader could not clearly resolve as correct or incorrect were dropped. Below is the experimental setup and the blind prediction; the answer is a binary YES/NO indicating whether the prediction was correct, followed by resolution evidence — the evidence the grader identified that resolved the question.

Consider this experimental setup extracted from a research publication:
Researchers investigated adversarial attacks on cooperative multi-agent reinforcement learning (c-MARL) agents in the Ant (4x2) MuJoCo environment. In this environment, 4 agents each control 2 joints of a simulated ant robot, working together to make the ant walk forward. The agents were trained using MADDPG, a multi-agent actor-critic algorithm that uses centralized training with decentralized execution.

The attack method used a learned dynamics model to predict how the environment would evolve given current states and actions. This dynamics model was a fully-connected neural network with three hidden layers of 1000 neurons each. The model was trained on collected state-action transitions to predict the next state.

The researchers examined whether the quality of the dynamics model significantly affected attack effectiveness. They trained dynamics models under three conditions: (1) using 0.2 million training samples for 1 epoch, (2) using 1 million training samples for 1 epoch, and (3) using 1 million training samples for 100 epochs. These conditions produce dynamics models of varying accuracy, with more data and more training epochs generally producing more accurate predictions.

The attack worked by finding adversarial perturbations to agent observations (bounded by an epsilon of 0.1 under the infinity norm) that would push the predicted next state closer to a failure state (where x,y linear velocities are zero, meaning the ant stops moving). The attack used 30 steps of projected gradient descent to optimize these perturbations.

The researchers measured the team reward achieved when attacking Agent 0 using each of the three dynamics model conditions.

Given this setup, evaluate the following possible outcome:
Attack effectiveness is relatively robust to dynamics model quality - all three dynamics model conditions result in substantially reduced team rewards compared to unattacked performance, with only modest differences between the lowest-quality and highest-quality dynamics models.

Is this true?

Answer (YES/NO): YES